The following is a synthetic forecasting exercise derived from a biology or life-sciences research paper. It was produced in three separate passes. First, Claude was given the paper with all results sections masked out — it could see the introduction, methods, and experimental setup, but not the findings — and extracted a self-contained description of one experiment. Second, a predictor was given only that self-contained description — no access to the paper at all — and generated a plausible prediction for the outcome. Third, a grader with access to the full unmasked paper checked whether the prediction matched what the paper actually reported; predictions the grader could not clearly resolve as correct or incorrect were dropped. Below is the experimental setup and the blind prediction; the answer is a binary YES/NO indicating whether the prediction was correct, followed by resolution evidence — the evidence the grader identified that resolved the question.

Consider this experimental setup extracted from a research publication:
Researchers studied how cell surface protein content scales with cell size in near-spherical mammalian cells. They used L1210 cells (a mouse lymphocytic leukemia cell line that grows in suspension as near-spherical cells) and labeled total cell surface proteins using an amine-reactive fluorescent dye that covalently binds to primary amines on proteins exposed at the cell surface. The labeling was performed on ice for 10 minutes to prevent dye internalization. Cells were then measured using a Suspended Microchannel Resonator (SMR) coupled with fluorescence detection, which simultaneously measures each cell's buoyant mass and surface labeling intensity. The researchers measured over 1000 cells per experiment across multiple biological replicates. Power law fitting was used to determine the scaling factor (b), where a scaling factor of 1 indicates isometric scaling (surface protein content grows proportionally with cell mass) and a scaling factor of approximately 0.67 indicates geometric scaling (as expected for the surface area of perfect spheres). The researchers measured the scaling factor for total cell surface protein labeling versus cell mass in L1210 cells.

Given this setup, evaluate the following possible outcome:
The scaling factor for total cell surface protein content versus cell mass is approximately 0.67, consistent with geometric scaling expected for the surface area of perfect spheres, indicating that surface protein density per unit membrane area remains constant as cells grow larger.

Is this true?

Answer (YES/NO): NO